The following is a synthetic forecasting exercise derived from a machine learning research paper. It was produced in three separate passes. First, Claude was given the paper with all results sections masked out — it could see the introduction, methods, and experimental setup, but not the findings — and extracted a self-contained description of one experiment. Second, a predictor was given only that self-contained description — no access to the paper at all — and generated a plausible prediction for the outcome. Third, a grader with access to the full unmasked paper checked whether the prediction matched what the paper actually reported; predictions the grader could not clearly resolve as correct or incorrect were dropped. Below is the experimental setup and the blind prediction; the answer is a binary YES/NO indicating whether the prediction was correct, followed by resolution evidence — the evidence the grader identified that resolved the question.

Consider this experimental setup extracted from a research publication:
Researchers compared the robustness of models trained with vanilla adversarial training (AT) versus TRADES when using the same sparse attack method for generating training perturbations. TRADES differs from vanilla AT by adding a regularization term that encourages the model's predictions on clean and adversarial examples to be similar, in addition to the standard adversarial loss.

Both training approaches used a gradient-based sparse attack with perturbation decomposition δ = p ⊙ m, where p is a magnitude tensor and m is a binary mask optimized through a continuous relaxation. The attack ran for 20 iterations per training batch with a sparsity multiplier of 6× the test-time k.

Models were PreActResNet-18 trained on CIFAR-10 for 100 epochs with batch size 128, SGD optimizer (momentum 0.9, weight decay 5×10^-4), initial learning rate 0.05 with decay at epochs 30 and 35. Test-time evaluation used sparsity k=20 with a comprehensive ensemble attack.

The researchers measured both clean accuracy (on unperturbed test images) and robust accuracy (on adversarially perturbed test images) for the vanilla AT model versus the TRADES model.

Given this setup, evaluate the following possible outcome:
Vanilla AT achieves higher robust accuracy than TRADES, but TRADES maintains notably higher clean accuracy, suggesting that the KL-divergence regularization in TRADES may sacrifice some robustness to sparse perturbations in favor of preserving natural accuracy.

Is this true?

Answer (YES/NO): NO